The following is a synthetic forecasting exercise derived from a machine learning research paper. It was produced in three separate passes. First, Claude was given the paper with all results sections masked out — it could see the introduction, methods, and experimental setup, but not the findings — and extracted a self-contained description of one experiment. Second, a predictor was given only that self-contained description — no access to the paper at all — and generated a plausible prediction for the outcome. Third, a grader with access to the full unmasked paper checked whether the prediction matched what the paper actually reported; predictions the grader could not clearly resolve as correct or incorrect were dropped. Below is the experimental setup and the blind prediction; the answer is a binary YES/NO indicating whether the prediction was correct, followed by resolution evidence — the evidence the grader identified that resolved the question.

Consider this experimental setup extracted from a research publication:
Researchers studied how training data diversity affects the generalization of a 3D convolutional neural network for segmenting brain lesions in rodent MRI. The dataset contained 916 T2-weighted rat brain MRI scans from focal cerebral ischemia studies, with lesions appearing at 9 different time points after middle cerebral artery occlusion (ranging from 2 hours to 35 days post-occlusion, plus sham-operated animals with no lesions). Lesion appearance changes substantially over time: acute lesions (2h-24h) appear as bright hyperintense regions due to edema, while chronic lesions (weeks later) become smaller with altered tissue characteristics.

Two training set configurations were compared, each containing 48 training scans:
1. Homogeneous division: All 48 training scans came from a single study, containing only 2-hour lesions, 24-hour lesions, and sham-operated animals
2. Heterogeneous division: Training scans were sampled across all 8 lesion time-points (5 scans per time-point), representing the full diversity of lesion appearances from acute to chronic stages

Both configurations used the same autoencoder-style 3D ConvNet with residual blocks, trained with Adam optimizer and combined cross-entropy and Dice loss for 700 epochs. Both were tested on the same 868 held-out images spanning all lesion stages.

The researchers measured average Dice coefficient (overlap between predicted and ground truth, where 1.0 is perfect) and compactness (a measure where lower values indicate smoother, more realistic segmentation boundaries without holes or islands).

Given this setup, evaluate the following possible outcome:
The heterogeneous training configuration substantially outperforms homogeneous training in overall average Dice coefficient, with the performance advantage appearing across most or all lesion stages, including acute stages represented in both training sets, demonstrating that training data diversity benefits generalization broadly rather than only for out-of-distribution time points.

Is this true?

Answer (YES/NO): NO